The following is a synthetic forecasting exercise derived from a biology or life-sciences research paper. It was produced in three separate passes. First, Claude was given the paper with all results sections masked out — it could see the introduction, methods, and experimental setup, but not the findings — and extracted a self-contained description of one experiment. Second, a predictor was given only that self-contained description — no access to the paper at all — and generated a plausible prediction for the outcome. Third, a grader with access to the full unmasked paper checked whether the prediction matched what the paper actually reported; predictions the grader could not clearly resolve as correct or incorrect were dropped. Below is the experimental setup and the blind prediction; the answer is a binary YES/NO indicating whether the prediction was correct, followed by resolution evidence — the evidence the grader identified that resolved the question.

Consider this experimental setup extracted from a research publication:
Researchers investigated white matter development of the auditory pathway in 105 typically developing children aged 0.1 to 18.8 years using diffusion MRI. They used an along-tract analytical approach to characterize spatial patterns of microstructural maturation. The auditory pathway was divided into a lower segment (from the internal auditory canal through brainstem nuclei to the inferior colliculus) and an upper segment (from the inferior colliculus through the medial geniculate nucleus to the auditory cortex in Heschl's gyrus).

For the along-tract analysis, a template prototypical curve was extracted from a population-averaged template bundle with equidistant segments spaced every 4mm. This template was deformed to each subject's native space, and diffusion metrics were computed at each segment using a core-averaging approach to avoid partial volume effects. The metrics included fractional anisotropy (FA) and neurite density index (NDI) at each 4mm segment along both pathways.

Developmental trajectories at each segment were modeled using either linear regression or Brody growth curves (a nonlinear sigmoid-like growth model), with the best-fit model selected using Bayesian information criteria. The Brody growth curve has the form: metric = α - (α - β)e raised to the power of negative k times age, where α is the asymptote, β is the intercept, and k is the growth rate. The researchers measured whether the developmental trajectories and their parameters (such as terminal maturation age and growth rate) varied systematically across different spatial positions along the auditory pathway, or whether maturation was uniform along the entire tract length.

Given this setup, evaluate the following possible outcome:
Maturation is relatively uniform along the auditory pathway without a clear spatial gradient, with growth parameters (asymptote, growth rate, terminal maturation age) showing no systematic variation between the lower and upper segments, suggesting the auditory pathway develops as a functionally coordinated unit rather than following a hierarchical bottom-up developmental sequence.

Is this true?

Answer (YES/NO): NO